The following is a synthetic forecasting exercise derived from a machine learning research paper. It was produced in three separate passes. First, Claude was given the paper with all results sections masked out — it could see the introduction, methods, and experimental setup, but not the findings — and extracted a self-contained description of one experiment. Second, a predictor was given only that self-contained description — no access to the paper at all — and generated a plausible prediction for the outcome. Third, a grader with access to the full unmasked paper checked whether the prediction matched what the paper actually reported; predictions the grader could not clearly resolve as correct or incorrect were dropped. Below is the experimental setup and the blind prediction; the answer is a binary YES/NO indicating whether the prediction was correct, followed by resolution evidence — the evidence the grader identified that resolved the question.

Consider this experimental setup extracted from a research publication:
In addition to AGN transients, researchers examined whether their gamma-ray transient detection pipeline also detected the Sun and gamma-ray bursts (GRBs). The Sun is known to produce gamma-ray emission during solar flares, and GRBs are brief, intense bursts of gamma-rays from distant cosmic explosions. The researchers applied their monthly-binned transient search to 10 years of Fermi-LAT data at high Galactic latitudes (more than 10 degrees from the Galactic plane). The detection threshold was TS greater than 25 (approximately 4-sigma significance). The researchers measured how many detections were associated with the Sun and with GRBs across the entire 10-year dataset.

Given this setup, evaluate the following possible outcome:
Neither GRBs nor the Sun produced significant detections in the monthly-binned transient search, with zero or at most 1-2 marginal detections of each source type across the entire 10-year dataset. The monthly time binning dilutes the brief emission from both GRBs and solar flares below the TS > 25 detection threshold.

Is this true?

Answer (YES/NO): NO